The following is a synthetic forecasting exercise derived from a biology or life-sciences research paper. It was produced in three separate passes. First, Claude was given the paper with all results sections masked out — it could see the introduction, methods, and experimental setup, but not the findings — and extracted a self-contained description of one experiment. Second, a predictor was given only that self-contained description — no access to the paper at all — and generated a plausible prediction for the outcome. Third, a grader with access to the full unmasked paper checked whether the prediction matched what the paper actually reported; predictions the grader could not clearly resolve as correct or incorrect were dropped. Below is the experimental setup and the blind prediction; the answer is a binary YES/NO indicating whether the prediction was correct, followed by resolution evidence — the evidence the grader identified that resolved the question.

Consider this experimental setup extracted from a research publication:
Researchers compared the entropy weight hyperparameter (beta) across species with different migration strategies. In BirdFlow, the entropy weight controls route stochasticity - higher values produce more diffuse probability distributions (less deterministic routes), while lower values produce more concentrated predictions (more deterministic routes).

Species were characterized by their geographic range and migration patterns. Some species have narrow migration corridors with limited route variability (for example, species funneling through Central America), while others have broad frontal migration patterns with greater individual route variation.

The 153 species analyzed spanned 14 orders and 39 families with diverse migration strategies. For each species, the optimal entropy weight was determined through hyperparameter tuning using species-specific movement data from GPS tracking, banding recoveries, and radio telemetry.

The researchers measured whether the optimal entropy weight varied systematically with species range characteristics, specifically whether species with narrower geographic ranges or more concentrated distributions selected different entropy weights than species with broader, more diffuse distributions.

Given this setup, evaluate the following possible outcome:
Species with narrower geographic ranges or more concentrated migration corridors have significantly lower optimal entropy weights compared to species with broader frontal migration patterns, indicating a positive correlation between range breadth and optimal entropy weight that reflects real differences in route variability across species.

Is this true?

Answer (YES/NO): NO